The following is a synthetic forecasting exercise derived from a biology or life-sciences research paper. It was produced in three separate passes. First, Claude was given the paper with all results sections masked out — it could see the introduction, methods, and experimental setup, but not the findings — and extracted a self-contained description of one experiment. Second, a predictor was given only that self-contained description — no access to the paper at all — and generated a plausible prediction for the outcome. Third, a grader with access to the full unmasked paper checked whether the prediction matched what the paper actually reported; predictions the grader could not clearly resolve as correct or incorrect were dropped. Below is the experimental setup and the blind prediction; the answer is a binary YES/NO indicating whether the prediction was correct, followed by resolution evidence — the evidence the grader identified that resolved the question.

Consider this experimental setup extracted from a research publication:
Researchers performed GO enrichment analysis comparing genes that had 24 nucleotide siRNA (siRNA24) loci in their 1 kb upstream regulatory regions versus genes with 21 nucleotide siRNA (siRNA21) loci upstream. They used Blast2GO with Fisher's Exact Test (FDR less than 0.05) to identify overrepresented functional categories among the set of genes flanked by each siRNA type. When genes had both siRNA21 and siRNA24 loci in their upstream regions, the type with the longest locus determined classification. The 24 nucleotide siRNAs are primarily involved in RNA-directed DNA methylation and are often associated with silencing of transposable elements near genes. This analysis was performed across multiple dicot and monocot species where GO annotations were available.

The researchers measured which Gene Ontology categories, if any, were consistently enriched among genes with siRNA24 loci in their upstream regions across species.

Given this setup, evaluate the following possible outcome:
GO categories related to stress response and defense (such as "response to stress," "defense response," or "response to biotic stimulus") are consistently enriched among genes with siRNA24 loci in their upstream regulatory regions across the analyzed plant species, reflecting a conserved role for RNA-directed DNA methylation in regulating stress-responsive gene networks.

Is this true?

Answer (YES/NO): NO